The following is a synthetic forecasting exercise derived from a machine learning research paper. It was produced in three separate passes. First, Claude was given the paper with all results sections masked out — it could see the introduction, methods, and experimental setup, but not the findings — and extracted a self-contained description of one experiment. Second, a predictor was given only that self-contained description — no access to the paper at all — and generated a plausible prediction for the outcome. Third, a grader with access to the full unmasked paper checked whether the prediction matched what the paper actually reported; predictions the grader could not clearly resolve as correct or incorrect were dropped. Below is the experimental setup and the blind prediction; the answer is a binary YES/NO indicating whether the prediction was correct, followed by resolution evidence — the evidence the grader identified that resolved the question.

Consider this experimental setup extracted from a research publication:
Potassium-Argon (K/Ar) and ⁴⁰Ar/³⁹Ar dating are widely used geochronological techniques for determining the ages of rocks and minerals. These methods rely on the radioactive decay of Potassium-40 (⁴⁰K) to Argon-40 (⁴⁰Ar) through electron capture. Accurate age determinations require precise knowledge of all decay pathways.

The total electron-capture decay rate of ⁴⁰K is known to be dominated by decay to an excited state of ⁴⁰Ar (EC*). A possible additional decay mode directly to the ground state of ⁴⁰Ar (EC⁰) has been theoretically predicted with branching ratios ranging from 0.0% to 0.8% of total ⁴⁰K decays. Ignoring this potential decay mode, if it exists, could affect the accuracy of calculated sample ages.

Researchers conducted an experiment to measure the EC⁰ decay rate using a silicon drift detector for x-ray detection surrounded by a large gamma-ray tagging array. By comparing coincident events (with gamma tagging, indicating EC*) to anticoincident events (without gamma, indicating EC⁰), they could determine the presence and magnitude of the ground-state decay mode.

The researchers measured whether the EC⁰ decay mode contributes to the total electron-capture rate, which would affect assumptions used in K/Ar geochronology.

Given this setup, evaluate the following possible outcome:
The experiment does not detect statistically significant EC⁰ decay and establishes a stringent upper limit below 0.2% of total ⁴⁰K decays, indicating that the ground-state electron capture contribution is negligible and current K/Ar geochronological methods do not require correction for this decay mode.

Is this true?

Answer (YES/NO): NO